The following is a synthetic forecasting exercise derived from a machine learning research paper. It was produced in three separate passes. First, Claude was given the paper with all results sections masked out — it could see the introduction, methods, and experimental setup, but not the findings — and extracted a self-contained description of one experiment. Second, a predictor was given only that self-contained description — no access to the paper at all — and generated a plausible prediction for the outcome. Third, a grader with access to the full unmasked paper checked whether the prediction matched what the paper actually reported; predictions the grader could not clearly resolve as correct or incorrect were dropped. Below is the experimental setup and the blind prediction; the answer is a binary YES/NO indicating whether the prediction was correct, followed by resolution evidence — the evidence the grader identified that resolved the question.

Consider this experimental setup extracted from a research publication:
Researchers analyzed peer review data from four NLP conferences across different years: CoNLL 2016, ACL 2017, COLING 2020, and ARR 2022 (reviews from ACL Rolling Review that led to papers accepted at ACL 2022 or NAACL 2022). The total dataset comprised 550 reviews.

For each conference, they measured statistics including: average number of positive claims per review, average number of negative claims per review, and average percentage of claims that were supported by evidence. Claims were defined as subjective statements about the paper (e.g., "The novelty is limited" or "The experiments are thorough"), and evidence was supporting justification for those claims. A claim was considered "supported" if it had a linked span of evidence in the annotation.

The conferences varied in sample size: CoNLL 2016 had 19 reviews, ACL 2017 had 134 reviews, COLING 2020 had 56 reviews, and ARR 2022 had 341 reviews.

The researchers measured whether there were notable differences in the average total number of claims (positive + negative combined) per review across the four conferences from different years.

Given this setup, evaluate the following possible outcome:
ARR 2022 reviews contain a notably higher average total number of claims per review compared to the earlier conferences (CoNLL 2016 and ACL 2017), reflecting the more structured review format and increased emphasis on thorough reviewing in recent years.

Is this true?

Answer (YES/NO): NO